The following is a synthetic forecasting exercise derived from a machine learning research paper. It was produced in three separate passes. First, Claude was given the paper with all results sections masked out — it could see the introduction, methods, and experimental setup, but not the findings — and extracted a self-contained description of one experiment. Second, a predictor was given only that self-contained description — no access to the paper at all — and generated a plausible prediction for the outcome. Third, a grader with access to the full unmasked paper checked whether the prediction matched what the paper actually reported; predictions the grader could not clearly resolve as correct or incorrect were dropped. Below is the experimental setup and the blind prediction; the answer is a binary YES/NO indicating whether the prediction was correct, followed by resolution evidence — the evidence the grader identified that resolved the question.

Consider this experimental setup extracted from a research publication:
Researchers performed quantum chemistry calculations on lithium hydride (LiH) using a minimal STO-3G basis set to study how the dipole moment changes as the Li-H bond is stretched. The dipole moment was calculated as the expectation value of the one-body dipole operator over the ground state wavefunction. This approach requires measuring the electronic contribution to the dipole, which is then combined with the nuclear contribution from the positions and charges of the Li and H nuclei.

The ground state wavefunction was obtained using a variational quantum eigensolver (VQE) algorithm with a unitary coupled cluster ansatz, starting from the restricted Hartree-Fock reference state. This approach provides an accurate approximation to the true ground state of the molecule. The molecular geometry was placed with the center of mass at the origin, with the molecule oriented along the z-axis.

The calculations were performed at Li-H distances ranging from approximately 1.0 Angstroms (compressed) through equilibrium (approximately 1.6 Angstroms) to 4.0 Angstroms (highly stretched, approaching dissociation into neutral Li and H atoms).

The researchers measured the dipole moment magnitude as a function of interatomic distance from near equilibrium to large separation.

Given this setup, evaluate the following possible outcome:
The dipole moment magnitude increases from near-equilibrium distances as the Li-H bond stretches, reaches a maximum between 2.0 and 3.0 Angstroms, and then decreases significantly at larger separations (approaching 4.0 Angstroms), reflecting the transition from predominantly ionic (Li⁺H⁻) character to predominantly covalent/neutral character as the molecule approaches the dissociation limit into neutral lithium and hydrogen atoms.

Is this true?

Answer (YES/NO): NO